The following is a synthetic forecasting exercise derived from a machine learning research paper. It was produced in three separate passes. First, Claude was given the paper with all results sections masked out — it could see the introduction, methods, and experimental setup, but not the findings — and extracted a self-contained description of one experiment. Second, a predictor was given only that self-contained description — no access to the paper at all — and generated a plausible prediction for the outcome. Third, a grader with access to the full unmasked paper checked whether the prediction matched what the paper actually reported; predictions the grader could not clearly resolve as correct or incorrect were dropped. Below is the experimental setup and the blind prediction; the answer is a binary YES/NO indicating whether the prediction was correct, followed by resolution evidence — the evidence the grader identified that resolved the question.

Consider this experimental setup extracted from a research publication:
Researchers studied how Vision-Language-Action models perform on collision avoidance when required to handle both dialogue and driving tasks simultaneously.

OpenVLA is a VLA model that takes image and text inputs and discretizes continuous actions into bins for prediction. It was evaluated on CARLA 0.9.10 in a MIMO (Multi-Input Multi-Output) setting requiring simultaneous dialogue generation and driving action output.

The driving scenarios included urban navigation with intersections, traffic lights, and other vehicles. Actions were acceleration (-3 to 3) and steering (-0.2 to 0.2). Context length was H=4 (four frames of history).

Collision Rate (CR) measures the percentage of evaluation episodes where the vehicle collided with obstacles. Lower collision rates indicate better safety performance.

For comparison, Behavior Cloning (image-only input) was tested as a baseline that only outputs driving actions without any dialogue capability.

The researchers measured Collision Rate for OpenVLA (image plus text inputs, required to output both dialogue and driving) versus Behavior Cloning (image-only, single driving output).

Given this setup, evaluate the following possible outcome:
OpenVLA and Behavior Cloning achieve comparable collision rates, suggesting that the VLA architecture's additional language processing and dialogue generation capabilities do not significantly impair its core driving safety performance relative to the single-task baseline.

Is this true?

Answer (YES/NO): NO